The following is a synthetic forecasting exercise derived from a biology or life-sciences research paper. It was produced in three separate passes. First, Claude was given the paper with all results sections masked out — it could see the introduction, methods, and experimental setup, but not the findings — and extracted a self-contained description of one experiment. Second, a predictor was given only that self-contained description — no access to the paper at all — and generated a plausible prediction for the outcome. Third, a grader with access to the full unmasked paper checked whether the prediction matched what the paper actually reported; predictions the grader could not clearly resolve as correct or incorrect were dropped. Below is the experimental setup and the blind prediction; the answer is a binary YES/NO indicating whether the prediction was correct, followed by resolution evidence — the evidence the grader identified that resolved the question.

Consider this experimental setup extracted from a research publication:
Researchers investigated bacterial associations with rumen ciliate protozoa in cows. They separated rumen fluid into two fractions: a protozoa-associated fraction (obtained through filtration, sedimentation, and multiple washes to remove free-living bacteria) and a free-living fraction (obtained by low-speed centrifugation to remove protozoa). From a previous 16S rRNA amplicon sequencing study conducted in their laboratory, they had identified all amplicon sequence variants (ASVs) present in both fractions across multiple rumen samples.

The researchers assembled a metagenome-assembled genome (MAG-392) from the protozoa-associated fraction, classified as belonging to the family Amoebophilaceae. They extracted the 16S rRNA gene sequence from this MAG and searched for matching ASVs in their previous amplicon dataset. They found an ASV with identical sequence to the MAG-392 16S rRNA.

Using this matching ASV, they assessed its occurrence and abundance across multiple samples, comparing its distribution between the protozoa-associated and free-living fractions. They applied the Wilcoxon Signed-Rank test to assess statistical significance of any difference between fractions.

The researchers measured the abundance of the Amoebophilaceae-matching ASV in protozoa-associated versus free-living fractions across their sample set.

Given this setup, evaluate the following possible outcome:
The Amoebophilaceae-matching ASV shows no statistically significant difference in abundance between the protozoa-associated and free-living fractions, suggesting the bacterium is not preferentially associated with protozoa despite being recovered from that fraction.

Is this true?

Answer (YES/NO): NO